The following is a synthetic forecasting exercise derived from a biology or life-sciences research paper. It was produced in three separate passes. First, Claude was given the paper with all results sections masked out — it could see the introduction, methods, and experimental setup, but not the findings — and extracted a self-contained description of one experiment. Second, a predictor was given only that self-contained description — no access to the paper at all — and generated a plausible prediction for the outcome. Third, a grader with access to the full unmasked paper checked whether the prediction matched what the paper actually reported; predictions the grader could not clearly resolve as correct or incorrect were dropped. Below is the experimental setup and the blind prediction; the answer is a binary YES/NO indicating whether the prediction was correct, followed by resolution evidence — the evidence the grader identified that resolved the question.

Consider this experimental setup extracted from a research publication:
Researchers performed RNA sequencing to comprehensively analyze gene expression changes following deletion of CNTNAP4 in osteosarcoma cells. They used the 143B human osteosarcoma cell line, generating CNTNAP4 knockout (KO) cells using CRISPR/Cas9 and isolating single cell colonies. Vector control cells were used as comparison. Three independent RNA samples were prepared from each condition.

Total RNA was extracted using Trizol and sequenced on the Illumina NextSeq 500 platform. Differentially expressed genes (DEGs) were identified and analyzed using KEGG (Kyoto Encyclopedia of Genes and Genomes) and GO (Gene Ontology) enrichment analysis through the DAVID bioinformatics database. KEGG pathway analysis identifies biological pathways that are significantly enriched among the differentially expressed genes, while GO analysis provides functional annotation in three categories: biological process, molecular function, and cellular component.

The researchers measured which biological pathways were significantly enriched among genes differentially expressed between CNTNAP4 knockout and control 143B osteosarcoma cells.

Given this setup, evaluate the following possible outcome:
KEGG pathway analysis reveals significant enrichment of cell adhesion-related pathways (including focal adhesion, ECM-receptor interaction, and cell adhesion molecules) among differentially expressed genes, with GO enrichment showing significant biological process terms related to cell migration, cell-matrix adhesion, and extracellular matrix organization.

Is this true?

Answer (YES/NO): NO